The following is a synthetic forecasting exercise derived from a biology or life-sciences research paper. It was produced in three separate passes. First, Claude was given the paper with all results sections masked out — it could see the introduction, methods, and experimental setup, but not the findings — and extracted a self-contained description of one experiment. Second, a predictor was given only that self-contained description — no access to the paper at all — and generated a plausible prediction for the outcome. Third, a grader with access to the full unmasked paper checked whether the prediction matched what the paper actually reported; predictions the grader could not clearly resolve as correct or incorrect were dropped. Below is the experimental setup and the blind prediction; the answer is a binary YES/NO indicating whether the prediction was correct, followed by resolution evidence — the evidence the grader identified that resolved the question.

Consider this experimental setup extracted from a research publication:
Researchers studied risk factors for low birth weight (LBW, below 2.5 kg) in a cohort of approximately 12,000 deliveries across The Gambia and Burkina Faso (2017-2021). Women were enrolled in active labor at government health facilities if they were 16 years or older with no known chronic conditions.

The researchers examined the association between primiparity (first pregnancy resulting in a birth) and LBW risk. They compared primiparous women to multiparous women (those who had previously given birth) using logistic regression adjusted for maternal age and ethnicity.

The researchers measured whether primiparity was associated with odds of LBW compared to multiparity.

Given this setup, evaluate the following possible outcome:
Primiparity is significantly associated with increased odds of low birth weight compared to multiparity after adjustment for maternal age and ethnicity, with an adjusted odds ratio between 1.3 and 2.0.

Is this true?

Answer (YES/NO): YES